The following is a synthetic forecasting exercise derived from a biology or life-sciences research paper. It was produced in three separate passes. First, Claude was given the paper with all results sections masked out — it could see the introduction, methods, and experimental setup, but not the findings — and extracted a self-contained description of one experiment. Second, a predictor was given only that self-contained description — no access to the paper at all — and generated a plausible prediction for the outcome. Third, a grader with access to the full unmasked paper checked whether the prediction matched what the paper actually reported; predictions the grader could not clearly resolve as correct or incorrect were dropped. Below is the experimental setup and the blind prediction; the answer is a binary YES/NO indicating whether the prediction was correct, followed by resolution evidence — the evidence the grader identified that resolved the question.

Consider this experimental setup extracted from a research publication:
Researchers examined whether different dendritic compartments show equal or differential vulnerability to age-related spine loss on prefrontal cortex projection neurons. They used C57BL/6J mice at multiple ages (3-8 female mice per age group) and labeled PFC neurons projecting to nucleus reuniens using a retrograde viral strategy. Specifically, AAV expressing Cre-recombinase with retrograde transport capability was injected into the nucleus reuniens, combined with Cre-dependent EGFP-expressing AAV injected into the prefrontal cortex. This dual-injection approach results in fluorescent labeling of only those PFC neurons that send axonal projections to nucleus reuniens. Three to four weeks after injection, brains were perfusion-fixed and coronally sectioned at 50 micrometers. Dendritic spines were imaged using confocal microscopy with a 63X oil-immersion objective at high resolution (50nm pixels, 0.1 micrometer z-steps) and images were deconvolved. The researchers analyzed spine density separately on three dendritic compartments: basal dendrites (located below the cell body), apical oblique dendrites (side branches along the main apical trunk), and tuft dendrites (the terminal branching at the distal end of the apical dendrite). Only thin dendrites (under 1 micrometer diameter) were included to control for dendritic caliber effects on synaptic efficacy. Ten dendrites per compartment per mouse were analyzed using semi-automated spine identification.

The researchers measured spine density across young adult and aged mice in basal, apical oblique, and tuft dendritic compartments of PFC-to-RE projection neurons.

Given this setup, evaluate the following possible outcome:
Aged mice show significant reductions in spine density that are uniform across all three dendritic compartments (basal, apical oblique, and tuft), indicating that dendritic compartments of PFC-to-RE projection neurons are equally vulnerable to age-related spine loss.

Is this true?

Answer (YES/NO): YES